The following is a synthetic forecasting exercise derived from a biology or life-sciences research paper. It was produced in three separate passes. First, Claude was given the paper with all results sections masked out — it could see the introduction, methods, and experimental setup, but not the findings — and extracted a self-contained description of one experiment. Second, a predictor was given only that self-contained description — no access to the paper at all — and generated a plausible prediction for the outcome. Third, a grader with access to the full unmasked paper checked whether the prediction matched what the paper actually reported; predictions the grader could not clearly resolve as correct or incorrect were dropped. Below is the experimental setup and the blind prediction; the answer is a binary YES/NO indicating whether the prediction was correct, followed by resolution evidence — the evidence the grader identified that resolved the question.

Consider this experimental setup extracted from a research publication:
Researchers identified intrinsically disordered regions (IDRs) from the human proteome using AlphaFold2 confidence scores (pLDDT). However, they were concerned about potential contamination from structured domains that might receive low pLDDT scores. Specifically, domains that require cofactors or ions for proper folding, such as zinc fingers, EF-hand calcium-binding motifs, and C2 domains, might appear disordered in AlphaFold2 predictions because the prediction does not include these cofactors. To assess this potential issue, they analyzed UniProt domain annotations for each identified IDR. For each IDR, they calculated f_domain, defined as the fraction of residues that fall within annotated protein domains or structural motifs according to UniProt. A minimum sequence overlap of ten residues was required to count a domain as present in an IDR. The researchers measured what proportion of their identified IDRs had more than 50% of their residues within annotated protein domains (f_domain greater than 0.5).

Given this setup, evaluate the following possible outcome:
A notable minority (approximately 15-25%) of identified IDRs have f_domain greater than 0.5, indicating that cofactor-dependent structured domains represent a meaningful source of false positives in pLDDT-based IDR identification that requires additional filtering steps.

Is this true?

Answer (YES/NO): NO